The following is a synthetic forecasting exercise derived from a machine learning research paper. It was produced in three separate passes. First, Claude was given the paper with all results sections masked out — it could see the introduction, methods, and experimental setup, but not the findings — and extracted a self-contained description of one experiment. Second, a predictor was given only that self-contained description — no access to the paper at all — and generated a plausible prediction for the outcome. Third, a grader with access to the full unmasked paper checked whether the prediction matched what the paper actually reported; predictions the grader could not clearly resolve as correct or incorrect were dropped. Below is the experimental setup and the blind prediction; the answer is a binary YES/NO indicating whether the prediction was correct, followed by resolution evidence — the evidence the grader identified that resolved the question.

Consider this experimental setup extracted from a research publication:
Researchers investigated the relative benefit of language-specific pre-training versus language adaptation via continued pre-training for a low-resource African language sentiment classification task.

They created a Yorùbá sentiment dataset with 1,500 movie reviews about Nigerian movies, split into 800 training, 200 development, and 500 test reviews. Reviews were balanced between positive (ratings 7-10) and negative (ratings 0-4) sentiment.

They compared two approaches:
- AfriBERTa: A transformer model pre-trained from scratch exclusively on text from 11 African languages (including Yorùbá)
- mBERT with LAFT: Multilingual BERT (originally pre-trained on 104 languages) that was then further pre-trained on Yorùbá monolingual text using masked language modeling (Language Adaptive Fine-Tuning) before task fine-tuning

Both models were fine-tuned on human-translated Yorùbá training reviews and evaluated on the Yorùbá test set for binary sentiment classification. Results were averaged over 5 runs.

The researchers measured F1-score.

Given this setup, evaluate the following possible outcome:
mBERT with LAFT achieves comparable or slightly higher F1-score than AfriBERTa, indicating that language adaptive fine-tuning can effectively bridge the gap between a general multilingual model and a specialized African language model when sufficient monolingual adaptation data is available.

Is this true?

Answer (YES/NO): NO